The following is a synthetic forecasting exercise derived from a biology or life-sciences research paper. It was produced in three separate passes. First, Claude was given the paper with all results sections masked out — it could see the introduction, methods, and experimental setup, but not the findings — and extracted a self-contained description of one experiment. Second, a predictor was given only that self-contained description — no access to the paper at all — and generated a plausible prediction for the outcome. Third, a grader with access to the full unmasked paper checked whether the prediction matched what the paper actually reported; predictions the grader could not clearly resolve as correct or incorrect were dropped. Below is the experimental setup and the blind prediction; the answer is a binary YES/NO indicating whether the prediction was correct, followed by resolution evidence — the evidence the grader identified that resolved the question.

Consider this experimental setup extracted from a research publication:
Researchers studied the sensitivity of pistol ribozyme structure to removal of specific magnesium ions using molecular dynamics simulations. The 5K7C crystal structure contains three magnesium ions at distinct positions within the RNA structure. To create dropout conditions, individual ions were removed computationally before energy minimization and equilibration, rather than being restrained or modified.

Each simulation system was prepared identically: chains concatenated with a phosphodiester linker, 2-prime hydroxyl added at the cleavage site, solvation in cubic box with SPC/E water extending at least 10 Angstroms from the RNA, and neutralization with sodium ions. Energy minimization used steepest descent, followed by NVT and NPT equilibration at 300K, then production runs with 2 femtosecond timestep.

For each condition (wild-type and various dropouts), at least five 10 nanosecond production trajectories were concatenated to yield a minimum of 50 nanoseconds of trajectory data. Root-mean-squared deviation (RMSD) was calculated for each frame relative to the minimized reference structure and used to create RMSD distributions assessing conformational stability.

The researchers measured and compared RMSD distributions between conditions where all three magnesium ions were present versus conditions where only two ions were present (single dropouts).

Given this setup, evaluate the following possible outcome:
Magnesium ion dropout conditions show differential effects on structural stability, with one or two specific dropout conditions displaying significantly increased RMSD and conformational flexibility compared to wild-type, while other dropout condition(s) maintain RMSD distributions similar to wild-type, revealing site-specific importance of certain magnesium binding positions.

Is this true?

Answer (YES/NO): NO